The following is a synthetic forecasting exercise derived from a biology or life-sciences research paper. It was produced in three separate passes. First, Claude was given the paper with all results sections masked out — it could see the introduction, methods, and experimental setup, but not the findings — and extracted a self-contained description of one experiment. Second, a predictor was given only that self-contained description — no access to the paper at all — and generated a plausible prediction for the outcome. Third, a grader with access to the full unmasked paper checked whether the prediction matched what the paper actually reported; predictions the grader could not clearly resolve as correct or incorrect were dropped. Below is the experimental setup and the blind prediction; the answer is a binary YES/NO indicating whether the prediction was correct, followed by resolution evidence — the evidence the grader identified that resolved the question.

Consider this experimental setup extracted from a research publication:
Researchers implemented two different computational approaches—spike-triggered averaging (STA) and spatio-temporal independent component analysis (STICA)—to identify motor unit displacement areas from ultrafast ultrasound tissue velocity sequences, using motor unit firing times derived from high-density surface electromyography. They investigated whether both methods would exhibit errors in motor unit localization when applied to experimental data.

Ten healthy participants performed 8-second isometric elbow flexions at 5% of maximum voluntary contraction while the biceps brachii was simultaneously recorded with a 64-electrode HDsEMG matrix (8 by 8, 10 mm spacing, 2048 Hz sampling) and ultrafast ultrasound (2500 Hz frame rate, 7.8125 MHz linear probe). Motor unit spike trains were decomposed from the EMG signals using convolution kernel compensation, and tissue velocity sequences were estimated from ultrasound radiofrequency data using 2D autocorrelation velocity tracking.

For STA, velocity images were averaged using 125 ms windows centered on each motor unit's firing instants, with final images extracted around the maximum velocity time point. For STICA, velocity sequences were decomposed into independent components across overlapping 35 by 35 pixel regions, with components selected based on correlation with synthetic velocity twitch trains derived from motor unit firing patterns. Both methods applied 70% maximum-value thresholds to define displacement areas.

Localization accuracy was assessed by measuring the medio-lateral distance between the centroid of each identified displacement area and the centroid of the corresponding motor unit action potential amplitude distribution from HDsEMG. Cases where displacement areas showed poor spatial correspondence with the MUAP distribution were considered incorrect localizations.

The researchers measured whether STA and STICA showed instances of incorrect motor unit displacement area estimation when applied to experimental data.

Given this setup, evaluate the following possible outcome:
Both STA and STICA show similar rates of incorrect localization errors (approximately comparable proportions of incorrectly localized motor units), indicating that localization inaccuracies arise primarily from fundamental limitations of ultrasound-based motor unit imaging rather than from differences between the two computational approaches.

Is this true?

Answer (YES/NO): NO